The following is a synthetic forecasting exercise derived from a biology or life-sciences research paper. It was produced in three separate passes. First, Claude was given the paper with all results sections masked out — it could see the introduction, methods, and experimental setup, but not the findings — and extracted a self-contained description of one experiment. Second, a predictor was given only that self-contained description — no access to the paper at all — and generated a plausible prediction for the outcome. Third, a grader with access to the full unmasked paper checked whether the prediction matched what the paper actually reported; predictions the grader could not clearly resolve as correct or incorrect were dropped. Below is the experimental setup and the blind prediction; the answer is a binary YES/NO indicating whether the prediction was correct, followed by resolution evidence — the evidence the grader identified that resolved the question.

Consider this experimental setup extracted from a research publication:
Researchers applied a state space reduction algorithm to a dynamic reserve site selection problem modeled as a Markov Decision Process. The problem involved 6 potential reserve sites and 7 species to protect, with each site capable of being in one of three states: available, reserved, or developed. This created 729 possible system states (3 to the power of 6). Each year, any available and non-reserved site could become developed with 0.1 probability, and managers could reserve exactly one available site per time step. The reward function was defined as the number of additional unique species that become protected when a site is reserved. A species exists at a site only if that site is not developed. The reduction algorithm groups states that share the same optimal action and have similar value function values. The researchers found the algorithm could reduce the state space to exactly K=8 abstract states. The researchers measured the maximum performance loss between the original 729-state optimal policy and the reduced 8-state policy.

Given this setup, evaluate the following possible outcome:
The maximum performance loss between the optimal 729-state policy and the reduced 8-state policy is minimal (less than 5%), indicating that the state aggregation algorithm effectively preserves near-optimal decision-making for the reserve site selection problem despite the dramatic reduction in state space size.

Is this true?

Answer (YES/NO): YES